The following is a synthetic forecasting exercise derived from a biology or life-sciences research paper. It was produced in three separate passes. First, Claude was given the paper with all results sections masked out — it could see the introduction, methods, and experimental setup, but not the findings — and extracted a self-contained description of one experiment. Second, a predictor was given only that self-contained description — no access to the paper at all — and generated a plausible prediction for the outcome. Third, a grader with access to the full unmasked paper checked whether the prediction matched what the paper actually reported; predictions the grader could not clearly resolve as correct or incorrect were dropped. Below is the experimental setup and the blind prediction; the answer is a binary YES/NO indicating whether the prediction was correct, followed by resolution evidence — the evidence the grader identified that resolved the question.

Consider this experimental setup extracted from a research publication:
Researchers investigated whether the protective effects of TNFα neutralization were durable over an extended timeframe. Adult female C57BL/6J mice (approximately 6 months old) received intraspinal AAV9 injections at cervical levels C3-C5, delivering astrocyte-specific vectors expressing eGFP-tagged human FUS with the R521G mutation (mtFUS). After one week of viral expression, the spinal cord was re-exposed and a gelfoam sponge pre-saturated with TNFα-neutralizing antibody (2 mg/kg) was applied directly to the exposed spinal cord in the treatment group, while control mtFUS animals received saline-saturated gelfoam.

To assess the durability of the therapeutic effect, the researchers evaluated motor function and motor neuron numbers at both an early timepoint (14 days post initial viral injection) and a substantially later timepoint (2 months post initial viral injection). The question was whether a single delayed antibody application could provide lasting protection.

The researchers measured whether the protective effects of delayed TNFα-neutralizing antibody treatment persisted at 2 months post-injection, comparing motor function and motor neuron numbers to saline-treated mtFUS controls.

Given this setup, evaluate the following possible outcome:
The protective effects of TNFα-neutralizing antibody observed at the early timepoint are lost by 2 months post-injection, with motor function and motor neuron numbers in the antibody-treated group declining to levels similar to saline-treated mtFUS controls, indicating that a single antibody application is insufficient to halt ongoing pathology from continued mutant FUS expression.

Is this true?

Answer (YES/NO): YES